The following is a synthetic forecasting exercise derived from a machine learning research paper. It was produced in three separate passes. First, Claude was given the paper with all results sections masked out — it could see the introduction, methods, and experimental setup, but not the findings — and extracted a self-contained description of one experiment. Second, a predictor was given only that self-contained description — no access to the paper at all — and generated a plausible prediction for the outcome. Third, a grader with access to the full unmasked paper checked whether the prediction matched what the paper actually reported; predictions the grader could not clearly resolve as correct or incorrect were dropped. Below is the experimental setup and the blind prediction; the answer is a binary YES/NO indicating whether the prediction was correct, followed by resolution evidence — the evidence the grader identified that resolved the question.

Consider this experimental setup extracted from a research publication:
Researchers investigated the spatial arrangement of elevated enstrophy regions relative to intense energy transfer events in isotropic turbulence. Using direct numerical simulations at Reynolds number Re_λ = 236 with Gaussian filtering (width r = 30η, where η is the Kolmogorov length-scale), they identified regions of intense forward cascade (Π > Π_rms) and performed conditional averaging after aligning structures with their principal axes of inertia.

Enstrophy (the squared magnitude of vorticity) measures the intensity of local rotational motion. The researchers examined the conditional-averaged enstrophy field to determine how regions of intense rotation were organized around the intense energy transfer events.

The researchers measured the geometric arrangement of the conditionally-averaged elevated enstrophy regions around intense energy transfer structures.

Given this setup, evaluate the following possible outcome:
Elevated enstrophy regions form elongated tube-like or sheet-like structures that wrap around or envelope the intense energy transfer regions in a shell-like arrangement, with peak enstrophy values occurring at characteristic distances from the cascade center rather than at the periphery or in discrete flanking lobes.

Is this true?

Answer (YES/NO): NO